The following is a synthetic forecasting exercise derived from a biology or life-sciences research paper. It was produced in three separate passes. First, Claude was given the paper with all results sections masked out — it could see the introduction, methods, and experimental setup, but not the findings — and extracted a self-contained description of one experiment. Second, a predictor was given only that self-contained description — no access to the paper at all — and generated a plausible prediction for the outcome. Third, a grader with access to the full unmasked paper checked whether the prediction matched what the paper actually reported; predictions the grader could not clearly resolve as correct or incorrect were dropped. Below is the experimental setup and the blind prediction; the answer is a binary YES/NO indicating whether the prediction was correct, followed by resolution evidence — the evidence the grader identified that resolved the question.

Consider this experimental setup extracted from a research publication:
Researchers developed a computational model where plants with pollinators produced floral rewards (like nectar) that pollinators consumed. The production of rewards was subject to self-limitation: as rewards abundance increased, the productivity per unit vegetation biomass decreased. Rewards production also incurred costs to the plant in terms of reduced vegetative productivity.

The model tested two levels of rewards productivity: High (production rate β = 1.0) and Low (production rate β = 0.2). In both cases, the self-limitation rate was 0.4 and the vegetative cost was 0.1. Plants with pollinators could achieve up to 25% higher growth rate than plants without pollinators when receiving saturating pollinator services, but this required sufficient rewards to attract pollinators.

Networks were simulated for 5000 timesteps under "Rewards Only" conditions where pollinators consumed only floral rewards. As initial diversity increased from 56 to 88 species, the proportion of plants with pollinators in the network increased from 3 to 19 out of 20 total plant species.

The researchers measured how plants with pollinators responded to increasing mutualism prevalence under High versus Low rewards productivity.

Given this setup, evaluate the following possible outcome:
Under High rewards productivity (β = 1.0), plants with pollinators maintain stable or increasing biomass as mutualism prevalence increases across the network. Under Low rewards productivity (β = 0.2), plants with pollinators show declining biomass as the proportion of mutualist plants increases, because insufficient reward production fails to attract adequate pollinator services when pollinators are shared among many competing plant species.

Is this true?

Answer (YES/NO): NO